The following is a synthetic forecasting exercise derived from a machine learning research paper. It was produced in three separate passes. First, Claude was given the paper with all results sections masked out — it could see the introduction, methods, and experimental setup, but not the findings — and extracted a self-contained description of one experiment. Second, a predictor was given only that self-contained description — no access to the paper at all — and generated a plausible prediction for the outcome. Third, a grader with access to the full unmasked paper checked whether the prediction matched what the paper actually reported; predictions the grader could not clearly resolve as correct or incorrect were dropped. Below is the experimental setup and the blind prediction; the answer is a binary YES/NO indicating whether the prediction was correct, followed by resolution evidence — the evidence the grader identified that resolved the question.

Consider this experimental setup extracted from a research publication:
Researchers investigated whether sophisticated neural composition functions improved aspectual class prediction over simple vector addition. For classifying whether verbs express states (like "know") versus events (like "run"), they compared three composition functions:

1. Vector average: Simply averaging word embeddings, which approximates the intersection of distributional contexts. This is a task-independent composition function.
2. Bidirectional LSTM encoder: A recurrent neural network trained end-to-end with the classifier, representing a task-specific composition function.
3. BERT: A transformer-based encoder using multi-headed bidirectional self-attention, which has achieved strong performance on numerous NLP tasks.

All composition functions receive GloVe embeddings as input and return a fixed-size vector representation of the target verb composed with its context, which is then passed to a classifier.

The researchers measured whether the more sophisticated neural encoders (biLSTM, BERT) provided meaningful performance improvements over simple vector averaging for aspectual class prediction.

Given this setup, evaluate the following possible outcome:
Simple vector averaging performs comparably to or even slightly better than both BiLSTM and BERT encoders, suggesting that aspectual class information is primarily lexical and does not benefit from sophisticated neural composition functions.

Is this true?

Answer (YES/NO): YES